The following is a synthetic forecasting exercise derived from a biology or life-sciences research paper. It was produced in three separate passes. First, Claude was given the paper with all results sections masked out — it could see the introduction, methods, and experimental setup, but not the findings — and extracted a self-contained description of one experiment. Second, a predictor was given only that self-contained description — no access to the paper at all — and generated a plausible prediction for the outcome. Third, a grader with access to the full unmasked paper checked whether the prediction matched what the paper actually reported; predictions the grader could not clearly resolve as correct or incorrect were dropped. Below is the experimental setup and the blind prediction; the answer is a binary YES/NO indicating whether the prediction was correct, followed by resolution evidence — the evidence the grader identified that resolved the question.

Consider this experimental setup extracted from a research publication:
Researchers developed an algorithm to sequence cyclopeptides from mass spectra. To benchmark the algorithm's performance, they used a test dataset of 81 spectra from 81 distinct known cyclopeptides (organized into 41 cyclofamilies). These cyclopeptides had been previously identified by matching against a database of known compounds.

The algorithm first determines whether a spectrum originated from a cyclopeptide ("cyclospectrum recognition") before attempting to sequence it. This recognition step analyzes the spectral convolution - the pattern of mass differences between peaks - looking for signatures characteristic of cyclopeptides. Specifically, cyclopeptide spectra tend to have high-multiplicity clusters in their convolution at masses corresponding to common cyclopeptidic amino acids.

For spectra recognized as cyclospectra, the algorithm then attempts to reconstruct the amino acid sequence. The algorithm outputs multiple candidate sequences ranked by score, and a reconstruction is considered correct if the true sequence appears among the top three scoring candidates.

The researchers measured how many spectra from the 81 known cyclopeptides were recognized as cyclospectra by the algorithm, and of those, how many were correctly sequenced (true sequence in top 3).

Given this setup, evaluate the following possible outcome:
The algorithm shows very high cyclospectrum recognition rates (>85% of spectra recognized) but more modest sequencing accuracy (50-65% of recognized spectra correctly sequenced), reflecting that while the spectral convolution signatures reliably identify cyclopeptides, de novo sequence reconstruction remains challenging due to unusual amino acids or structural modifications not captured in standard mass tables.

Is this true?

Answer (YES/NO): NO